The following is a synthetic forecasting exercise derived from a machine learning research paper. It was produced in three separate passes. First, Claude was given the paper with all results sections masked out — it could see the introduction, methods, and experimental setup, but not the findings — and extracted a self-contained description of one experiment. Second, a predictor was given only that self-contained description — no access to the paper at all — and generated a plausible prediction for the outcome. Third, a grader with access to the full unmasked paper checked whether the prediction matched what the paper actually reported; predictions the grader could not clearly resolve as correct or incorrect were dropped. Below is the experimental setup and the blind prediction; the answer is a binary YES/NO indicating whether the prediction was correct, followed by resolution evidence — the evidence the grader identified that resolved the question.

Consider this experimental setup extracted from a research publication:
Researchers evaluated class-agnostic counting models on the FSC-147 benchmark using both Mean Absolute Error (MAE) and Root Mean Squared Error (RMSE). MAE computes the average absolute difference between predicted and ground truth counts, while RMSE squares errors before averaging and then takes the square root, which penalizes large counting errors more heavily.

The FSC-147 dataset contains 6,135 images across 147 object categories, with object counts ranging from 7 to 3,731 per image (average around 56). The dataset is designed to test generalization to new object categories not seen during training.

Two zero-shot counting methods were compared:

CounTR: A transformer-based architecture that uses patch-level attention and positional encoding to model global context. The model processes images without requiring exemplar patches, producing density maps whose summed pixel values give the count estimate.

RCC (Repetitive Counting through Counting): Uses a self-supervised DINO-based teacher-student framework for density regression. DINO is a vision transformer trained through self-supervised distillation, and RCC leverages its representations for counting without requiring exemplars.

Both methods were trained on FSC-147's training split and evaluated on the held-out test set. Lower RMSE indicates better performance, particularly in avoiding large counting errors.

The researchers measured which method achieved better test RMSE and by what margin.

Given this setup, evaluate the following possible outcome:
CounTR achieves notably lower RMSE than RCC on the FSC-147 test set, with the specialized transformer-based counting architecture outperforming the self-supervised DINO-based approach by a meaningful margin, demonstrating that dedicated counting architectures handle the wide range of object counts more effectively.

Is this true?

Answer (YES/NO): NO